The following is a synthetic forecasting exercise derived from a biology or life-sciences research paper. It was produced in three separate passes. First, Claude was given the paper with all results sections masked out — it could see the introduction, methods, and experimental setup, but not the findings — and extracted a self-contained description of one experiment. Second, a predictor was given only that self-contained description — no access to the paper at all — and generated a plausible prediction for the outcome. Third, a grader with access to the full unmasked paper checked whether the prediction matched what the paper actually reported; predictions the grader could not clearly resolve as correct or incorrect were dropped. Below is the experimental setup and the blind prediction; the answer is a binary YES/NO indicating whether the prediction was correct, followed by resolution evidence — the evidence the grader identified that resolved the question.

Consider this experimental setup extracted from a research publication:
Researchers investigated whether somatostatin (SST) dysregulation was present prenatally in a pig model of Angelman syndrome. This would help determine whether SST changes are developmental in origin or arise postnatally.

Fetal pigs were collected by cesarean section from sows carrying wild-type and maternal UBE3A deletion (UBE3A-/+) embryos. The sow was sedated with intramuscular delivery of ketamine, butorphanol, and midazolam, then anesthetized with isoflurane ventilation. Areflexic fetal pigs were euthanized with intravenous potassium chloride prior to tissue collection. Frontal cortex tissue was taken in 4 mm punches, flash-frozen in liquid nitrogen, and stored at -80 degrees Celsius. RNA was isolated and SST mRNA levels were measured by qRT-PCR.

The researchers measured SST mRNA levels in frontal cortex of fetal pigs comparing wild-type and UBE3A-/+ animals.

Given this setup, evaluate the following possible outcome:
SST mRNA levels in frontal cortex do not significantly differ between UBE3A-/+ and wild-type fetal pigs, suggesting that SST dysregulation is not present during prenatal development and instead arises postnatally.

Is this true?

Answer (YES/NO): YES